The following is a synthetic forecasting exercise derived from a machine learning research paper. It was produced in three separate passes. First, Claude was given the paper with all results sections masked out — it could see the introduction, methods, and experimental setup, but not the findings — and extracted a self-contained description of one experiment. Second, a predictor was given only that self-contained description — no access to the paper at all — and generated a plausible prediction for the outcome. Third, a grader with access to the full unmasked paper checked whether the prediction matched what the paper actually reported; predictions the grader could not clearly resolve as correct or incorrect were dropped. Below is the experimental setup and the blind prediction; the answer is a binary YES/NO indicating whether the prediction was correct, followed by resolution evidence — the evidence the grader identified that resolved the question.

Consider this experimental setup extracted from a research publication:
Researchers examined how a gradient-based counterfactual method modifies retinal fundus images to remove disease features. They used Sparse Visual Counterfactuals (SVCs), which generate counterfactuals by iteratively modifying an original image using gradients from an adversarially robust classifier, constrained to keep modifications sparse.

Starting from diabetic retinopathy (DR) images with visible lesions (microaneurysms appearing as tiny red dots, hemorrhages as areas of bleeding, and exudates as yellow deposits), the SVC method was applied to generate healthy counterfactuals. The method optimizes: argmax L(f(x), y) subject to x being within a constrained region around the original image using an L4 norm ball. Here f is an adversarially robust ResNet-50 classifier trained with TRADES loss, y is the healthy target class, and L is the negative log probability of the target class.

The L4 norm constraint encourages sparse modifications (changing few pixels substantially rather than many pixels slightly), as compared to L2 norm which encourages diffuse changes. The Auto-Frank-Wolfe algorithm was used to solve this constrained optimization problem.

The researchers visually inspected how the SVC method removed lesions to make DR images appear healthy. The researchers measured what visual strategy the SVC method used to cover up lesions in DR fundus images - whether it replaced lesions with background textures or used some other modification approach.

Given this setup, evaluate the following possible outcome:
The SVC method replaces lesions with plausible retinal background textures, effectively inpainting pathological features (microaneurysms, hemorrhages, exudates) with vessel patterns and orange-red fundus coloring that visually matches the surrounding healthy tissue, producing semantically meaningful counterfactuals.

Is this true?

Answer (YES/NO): NO